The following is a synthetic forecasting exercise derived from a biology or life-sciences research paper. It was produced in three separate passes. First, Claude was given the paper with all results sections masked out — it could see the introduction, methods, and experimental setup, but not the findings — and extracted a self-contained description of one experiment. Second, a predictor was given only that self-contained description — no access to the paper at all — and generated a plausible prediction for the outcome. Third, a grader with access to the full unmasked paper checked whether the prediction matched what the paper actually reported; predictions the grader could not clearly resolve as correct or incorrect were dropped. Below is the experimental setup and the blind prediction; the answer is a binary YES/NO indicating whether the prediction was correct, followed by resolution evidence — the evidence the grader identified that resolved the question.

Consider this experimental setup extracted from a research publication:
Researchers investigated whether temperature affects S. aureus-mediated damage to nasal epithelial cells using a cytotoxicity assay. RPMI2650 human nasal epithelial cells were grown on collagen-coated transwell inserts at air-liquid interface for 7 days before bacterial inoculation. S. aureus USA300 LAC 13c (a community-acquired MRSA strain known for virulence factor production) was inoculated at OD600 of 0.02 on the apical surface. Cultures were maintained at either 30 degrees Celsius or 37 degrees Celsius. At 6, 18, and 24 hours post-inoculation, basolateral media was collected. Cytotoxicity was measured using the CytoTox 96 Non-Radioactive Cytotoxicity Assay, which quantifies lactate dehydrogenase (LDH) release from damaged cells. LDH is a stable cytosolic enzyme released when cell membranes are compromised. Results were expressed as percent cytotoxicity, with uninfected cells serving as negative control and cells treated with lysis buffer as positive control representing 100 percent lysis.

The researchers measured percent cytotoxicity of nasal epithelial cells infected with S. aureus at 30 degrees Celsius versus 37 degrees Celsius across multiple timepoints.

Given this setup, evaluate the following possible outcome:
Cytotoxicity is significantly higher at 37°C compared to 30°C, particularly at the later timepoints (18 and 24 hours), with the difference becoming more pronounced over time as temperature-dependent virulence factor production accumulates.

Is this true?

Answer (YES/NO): NO